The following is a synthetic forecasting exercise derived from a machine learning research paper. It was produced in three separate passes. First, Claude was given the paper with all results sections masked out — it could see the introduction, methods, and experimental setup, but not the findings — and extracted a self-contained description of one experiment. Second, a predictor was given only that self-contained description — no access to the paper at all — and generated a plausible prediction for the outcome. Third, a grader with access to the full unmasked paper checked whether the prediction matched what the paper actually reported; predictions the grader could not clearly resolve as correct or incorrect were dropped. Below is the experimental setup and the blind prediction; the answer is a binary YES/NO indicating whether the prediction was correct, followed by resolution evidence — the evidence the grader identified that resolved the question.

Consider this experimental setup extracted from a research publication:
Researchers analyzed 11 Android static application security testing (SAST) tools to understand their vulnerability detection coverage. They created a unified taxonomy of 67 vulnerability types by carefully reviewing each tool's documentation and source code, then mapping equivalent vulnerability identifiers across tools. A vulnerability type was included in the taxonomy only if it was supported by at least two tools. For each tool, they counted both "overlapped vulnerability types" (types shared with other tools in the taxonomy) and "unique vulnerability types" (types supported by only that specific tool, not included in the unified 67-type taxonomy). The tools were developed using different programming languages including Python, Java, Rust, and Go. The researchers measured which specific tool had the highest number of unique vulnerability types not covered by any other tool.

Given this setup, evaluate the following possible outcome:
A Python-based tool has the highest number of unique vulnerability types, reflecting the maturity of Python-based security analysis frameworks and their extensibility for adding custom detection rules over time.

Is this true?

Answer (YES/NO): NO